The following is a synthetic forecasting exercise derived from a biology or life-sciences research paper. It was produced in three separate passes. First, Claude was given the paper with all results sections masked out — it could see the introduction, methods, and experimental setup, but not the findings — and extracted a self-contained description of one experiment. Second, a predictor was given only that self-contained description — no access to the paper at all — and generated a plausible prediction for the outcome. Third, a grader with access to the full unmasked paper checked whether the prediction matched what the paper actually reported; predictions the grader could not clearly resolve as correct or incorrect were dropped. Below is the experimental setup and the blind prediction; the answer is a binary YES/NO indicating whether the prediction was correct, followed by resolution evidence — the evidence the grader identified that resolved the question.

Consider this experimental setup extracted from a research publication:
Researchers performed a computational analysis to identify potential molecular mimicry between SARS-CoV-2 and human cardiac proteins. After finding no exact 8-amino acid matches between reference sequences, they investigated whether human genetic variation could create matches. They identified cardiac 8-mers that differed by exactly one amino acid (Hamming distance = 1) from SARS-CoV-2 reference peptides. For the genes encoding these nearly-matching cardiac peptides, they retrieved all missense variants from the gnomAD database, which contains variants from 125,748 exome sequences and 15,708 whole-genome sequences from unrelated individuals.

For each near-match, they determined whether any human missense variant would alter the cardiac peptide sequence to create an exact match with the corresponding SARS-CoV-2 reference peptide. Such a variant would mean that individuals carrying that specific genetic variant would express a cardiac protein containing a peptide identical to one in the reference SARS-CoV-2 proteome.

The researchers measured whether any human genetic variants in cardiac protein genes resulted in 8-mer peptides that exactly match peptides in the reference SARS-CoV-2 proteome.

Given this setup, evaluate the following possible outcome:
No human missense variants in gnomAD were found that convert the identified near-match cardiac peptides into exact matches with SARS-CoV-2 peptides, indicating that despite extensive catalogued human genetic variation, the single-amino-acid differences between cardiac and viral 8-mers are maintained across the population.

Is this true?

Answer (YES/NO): NO